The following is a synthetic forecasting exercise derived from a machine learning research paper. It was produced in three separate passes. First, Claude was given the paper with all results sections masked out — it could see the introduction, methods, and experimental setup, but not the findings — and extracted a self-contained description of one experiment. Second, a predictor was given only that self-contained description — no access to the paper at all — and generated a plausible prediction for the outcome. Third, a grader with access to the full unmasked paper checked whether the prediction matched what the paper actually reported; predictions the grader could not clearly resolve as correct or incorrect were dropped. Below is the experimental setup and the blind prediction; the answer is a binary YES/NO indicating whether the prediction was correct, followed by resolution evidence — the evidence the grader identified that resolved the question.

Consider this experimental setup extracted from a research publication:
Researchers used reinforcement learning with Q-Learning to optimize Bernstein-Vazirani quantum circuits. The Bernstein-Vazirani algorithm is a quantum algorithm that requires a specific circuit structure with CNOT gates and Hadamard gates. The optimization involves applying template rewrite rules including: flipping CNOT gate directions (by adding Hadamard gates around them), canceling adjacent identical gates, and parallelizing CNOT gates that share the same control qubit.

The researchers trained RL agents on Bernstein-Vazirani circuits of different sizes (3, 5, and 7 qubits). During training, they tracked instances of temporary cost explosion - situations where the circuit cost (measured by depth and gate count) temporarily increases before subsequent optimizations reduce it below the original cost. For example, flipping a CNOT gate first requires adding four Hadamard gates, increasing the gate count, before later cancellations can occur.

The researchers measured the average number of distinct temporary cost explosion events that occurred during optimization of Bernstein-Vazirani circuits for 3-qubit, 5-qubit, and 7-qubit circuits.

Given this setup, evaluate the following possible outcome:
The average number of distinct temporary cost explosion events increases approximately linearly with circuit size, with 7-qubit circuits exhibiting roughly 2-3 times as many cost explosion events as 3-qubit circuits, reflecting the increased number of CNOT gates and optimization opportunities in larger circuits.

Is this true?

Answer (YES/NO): YES